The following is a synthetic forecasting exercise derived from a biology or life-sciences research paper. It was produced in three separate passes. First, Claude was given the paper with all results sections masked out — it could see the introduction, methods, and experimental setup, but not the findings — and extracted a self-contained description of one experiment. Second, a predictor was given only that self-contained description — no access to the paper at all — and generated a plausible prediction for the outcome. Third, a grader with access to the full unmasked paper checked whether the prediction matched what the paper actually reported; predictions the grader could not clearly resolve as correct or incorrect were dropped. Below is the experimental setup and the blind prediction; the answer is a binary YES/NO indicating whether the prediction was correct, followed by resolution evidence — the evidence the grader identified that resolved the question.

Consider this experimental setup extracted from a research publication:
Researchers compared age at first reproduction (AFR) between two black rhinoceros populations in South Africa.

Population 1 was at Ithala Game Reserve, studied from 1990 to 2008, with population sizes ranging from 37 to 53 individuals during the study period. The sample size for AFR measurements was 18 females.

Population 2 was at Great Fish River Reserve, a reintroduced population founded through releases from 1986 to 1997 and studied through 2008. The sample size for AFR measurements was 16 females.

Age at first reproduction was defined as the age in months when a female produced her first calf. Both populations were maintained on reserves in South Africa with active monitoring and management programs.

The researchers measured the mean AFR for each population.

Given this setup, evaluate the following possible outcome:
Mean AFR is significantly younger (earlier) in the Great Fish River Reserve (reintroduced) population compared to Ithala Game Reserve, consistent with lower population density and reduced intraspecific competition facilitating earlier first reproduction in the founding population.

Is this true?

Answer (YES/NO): NO